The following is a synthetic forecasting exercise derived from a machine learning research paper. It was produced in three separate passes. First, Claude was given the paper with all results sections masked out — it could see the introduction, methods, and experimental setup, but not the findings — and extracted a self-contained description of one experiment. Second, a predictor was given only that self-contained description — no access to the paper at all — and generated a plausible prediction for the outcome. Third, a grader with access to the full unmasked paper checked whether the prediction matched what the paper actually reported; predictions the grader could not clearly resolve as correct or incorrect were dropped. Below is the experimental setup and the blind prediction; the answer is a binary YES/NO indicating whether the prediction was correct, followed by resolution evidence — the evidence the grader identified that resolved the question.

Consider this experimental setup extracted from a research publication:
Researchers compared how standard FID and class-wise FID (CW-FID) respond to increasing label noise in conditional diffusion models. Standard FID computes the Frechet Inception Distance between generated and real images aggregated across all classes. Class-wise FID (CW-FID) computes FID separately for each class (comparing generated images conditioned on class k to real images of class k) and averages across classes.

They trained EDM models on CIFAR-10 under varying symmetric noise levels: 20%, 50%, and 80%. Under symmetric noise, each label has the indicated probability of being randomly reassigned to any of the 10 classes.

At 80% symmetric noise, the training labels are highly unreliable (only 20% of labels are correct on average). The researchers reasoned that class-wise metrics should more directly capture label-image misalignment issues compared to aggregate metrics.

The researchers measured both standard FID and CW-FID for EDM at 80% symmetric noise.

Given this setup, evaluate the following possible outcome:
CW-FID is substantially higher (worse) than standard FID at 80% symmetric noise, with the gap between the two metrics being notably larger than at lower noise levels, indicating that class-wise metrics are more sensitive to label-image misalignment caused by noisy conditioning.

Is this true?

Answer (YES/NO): YES